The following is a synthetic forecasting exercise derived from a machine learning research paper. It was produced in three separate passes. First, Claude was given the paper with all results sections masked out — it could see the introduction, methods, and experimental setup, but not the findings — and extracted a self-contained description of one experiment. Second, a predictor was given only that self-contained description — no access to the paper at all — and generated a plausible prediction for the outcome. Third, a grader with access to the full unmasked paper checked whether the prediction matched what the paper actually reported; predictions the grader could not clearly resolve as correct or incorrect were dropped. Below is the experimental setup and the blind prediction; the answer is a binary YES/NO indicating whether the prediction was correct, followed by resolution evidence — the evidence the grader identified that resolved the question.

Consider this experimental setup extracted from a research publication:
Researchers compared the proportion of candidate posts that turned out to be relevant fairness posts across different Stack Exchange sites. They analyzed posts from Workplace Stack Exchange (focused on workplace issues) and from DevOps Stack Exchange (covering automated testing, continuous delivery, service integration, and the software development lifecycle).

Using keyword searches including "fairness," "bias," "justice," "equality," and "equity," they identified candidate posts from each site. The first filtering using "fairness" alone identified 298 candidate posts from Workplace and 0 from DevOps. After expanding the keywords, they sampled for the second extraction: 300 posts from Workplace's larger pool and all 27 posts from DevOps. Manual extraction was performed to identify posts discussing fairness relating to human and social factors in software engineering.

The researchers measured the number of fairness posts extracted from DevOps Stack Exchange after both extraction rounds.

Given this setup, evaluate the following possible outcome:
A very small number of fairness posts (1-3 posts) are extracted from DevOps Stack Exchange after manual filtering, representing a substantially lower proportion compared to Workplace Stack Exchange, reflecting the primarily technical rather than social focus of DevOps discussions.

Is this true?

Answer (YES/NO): YES